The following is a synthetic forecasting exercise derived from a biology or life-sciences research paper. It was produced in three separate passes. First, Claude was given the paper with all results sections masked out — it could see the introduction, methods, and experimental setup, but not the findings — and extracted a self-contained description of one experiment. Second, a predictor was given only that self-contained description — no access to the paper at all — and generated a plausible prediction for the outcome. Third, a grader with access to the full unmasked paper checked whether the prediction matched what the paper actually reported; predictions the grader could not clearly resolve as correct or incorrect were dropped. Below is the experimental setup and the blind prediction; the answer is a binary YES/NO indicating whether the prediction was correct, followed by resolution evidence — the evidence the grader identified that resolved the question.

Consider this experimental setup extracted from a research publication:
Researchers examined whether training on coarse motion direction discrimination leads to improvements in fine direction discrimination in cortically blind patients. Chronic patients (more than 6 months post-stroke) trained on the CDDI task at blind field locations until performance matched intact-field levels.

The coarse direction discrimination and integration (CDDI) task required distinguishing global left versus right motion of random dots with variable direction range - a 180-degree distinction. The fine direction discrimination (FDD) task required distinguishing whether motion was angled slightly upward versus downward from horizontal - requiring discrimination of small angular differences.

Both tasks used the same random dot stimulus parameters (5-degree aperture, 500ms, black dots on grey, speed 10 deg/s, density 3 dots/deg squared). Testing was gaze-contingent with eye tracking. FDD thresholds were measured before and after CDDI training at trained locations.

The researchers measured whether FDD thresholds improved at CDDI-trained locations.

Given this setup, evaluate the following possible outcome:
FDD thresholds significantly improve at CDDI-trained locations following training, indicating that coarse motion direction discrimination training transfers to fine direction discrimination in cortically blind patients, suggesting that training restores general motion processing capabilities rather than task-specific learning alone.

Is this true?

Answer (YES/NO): YES